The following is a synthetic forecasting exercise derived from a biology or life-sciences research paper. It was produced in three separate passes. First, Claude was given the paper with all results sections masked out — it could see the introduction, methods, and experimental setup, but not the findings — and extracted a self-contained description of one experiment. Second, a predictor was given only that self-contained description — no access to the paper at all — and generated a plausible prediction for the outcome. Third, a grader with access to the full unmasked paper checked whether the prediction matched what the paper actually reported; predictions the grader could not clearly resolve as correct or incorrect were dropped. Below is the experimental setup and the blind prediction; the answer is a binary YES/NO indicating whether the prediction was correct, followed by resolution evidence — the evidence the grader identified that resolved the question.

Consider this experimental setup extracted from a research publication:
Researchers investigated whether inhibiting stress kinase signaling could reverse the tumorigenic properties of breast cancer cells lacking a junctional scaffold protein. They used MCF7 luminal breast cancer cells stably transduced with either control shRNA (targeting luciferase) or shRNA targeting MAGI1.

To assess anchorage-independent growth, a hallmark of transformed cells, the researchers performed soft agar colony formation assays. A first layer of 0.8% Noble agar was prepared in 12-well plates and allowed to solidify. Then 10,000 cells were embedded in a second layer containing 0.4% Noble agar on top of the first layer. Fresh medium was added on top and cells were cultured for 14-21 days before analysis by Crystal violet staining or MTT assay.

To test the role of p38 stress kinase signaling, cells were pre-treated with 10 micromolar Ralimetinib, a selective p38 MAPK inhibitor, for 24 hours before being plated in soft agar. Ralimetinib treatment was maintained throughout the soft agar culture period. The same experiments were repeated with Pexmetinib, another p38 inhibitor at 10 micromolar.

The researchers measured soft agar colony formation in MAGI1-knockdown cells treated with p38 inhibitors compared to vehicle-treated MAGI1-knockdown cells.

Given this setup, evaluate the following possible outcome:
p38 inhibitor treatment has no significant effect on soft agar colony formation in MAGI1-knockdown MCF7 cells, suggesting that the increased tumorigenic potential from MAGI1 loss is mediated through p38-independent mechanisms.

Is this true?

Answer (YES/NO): NO